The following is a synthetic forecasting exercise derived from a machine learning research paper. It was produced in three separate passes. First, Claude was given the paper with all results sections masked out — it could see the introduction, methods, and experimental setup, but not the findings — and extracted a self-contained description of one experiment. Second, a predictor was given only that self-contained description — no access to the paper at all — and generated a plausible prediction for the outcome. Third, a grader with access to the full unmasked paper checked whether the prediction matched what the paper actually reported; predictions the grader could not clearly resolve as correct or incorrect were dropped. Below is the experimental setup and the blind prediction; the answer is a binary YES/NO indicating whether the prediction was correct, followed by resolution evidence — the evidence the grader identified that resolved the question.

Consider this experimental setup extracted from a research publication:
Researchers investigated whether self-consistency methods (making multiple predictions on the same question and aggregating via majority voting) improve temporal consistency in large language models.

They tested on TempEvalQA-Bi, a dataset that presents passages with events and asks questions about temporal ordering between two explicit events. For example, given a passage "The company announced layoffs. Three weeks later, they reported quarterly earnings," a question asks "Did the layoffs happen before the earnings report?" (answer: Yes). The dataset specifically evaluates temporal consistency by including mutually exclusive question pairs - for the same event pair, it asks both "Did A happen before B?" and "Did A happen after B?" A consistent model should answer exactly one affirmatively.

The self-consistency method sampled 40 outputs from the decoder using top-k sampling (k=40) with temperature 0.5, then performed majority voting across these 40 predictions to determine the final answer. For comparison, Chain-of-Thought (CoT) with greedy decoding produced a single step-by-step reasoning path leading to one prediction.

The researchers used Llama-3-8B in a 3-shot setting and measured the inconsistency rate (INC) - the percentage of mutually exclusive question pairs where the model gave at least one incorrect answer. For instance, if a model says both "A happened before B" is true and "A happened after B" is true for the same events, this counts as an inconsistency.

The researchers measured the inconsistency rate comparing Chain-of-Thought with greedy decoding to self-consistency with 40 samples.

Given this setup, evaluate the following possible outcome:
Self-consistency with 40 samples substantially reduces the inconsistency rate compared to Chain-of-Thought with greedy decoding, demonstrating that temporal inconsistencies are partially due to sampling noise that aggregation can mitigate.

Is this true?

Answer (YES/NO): NO